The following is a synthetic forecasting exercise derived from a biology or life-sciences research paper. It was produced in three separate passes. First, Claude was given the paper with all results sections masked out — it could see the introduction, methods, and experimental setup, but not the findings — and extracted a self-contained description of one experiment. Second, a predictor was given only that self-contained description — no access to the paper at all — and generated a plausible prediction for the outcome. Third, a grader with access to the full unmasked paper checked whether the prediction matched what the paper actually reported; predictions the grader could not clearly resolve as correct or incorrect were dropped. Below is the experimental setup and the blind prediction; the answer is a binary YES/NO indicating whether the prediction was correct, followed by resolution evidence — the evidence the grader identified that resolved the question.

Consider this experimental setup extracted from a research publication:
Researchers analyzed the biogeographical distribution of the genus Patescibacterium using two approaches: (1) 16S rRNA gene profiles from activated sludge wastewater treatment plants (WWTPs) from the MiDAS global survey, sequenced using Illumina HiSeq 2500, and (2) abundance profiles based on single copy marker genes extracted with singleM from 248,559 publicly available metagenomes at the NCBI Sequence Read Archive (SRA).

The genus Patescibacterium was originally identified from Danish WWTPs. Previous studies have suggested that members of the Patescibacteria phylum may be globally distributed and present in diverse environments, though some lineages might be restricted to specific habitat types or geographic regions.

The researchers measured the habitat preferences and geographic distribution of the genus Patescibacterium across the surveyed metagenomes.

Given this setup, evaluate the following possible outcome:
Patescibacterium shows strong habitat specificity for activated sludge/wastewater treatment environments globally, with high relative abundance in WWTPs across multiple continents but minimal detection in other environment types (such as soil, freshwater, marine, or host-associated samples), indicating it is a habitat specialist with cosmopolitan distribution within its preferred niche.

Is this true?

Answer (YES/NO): NO